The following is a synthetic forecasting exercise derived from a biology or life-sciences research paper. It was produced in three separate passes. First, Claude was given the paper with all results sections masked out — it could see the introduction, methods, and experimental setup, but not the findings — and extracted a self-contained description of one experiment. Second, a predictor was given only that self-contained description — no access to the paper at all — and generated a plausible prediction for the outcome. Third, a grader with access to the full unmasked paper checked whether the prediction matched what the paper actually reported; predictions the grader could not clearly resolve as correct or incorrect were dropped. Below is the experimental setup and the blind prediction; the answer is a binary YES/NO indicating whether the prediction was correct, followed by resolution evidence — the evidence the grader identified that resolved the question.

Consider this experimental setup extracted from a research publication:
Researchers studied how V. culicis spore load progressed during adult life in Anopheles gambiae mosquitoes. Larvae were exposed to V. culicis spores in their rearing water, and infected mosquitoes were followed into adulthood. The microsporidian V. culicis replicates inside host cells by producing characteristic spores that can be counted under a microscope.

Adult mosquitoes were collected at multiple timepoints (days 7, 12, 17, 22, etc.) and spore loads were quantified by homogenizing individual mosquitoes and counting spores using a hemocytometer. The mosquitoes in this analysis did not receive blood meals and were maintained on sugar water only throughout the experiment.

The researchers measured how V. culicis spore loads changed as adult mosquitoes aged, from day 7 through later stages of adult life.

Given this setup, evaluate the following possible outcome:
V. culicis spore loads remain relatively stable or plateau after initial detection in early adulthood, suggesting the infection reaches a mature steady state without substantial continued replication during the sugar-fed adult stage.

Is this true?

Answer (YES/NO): NO